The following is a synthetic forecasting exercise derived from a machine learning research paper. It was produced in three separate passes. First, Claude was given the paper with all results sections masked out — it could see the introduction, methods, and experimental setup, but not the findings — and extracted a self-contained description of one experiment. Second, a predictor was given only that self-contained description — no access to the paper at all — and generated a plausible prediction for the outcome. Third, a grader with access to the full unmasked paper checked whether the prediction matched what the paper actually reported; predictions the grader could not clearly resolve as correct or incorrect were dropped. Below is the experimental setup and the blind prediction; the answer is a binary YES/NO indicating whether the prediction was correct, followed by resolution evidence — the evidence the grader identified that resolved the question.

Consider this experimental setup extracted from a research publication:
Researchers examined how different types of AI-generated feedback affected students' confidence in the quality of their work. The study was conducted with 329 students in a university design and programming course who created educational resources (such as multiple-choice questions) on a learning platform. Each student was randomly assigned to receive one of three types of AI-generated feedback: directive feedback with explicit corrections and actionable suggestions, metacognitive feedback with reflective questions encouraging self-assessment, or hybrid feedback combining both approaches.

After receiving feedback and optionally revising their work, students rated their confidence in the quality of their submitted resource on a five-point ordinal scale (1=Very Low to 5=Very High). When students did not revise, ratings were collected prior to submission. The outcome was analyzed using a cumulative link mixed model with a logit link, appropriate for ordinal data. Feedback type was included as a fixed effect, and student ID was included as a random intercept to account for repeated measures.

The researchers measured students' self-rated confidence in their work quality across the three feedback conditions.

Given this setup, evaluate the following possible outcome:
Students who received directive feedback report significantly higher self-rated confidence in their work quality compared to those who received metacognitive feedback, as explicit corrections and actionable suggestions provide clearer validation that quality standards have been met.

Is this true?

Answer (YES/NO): NO